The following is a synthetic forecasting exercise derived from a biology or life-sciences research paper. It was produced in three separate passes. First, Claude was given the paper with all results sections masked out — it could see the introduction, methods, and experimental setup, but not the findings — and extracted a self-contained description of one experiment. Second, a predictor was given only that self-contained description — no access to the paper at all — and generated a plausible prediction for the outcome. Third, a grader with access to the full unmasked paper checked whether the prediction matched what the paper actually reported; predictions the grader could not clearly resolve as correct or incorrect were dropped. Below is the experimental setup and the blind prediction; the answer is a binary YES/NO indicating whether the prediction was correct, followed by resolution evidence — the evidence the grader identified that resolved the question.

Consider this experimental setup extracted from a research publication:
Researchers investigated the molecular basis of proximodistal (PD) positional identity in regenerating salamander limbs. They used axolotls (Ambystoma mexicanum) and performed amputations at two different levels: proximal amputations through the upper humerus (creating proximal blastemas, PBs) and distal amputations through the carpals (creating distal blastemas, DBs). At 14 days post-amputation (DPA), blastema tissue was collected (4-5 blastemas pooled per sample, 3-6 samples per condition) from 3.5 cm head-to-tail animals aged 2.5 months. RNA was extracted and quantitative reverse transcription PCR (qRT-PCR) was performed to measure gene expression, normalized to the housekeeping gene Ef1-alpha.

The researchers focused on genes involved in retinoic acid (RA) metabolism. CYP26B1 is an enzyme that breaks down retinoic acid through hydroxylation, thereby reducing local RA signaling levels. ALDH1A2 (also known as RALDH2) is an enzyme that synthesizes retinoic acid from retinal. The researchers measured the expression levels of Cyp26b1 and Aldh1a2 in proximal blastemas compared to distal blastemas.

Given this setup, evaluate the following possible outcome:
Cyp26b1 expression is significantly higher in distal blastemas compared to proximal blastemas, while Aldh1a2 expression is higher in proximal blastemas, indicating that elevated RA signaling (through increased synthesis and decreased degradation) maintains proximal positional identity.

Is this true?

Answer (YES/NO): NO